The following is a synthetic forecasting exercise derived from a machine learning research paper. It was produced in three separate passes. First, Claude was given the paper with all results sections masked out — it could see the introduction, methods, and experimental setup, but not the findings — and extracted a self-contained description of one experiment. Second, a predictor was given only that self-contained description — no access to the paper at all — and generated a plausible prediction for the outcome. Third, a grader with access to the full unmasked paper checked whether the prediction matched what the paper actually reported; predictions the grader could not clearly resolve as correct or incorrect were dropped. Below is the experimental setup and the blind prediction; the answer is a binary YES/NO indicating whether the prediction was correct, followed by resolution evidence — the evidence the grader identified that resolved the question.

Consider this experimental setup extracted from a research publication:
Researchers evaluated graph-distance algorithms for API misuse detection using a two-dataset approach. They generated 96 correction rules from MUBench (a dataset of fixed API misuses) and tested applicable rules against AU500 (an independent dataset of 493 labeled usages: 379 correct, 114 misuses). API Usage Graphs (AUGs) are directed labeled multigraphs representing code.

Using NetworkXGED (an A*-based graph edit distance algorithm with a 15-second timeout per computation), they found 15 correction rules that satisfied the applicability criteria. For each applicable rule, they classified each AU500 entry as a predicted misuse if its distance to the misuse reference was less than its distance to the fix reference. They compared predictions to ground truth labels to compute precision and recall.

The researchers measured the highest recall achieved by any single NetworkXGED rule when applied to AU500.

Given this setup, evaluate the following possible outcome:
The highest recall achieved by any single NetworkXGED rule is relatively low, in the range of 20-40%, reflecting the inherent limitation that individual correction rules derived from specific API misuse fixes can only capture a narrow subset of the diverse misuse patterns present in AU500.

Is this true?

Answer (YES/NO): NO